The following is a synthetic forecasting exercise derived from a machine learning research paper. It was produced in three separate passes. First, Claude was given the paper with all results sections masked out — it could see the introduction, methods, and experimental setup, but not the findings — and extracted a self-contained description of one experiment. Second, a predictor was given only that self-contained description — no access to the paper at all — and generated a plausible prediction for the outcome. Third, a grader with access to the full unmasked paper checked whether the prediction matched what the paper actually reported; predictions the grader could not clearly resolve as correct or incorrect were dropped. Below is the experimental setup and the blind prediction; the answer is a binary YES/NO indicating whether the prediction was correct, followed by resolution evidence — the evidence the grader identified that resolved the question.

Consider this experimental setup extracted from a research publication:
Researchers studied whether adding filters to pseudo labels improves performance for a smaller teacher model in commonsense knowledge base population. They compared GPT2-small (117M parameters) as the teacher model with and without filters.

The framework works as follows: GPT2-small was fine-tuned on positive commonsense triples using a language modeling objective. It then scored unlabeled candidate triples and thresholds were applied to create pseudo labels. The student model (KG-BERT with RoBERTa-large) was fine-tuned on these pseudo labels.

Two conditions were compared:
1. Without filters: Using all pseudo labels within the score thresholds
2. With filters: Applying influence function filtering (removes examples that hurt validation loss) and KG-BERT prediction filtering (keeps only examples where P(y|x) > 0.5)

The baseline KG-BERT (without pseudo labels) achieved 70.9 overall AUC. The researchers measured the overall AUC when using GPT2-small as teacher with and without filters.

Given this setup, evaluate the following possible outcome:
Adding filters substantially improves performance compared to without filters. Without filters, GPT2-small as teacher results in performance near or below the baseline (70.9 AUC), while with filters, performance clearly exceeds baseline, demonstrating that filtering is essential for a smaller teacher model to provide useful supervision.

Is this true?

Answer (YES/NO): NO